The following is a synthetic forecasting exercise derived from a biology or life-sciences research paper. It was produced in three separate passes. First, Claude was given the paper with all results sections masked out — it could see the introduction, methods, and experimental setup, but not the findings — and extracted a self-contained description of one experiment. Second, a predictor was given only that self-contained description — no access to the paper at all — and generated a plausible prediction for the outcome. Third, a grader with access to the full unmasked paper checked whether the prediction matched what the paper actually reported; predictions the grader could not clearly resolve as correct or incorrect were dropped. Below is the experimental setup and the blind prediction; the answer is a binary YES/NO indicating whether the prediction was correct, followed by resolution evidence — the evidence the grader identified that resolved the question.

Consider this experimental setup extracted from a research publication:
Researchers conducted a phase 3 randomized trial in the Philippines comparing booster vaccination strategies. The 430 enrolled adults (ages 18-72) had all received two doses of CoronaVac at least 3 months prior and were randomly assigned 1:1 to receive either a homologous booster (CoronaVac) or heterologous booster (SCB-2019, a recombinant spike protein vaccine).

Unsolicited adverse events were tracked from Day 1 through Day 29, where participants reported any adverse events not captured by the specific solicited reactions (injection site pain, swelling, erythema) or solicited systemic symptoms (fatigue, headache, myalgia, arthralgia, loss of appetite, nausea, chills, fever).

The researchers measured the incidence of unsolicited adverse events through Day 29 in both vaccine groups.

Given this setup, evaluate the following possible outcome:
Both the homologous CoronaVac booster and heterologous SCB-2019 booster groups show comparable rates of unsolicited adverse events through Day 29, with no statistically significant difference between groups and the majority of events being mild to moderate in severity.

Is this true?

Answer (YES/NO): YES